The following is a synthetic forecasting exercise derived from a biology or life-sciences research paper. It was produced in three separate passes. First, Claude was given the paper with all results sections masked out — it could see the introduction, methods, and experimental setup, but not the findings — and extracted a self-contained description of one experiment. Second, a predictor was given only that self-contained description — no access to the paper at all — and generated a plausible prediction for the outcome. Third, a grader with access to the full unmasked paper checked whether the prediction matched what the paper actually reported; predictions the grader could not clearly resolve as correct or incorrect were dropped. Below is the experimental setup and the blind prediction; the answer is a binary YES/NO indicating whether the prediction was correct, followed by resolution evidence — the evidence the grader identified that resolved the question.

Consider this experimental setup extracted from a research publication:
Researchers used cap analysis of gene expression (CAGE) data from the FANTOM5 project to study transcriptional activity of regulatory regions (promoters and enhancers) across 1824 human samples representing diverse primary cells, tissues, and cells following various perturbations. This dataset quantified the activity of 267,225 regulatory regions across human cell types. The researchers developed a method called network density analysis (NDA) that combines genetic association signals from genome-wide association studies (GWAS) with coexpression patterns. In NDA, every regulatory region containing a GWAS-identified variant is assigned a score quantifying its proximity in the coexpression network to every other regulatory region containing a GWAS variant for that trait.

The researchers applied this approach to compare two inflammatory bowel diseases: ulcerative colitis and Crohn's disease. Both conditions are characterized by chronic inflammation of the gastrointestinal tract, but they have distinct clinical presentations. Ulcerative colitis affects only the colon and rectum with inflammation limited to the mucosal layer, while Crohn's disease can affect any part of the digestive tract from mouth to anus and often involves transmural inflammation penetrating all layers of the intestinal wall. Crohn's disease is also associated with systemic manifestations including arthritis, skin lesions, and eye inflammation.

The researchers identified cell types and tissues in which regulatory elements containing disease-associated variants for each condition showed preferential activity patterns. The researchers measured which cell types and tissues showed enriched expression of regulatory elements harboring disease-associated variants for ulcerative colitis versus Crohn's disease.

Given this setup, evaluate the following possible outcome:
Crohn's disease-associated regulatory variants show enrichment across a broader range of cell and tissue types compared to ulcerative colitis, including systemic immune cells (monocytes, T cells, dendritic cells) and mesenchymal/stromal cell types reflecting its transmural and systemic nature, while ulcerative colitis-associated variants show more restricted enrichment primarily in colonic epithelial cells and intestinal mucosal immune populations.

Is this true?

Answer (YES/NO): NO